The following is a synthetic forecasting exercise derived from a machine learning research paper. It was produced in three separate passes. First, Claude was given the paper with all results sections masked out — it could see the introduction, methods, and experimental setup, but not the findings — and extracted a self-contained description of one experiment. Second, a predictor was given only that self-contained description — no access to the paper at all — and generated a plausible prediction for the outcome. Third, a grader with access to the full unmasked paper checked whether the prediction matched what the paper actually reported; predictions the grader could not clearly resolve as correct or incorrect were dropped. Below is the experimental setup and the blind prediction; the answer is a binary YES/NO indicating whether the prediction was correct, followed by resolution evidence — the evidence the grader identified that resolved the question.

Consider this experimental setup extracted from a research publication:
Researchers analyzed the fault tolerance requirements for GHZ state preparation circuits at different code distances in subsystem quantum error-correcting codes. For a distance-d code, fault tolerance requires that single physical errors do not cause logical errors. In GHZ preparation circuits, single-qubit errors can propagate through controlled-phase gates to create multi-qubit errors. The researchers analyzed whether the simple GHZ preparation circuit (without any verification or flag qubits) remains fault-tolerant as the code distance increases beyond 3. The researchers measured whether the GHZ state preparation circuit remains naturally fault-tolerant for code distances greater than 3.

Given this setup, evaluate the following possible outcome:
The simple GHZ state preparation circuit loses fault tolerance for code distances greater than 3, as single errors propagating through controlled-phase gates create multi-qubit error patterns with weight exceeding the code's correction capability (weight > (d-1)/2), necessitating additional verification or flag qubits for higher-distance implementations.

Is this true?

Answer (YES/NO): YES